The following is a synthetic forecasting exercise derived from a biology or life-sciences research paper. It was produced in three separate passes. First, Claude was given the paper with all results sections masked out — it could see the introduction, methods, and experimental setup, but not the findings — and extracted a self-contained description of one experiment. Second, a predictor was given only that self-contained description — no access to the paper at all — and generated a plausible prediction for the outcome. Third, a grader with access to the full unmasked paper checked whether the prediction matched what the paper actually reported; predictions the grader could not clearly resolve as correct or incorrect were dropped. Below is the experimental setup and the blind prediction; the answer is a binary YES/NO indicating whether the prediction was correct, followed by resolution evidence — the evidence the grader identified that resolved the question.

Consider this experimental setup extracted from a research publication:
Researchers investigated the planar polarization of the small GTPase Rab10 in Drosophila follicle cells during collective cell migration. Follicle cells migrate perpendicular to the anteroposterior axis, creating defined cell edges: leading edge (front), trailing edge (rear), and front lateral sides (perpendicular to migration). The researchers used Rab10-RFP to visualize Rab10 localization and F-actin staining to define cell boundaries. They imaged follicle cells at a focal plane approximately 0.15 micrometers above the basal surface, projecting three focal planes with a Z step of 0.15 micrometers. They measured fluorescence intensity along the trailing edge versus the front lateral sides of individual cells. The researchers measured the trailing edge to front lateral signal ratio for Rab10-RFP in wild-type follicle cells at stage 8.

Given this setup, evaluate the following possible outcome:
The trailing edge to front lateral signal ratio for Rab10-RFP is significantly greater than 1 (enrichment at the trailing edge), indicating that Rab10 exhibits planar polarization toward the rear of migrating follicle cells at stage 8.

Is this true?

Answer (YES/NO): YES